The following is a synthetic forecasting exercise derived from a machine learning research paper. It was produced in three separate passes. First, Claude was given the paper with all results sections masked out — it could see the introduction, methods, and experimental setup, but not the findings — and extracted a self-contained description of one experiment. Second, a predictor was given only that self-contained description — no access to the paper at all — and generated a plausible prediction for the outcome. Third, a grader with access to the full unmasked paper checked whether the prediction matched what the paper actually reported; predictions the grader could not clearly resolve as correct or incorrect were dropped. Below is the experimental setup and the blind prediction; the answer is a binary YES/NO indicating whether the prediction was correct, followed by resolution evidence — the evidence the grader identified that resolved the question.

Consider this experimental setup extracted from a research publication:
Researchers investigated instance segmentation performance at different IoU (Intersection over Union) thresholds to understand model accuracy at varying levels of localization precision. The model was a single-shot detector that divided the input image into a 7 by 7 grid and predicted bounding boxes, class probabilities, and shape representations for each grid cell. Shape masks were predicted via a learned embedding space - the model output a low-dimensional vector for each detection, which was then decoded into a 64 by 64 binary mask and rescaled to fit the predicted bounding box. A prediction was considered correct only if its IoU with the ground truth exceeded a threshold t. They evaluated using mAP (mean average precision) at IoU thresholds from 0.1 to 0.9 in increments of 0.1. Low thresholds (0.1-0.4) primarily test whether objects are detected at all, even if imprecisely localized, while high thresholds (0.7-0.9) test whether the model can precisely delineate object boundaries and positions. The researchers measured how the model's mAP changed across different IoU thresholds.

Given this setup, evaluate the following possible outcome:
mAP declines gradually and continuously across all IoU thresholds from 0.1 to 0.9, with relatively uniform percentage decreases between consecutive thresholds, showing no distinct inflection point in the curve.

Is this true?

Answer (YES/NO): NO